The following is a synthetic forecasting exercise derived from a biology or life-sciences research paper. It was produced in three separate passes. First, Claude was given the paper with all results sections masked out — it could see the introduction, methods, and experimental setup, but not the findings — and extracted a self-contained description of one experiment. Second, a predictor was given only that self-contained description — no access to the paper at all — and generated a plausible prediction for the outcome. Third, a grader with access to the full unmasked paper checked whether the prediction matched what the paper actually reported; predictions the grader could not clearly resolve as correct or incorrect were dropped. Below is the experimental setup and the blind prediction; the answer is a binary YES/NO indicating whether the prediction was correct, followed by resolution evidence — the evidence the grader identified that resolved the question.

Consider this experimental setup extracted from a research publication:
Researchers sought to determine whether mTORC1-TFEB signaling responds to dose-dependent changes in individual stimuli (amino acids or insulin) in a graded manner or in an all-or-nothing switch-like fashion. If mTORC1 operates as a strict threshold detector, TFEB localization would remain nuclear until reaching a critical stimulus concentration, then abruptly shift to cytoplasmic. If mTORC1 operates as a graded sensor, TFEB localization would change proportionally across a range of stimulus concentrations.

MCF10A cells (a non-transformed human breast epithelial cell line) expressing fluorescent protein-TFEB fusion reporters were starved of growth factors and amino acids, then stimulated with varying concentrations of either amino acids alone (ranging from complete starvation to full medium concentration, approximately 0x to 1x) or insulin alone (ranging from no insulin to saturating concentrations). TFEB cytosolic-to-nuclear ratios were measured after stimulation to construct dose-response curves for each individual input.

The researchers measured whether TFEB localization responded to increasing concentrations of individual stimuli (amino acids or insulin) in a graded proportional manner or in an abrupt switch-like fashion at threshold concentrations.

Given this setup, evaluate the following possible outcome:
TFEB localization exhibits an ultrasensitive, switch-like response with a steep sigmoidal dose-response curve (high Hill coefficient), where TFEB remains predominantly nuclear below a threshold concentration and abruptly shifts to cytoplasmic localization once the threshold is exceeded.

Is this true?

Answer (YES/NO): NO